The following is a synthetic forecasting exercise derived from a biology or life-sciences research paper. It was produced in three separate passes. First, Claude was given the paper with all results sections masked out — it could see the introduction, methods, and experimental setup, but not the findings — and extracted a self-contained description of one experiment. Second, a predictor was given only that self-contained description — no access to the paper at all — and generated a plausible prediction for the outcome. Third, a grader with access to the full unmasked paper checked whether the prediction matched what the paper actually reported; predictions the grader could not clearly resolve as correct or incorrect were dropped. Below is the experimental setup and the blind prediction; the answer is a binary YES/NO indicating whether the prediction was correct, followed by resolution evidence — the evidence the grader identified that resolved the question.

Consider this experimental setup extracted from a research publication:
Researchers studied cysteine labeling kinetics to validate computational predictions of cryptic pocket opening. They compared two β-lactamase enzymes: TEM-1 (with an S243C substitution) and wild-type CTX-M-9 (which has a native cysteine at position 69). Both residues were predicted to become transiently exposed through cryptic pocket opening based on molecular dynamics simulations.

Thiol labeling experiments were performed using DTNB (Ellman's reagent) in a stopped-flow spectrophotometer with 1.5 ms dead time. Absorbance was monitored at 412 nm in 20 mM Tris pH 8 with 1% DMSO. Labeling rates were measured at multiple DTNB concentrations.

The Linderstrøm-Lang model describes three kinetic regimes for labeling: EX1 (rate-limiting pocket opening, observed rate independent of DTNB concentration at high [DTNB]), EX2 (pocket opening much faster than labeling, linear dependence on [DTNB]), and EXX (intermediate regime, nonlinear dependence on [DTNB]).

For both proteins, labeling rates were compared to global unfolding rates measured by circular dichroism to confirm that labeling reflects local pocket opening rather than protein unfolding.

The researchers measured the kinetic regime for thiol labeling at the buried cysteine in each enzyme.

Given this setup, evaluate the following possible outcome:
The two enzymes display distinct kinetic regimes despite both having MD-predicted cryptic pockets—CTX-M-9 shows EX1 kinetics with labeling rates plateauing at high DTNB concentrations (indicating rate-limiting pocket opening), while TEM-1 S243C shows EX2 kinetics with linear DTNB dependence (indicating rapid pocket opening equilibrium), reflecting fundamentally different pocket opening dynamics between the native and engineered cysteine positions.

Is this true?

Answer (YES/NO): NO